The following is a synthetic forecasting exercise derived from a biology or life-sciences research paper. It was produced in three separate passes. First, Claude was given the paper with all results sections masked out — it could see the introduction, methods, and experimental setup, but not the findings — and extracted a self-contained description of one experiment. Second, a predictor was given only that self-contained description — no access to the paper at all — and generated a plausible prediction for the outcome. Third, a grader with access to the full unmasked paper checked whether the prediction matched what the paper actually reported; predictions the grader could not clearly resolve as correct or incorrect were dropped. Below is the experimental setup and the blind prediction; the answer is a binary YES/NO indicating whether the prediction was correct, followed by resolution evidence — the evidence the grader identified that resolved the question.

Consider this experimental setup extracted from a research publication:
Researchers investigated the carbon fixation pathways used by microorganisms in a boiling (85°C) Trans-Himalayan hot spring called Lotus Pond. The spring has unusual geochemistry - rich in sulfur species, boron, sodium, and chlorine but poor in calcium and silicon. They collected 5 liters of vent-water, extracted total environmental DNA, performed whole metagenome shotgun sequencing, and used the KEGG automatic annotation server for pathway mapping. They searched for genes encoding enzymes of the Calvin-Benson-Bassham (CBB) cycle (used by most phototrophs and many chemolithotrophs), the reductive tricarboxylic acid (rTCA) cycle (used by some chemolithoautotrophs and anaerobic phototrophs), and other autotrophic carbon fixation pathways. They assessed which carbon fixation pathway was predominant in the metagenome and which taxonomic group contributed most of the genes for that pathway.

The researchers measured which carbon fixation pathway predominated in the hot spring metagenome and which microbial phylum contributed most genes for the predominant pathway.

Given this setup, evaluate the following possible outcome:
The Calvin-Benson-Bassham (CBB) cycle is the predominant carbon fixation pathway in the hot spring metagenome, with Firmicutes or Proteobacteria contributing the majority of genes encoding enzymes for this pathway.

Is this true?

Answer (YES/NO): NO